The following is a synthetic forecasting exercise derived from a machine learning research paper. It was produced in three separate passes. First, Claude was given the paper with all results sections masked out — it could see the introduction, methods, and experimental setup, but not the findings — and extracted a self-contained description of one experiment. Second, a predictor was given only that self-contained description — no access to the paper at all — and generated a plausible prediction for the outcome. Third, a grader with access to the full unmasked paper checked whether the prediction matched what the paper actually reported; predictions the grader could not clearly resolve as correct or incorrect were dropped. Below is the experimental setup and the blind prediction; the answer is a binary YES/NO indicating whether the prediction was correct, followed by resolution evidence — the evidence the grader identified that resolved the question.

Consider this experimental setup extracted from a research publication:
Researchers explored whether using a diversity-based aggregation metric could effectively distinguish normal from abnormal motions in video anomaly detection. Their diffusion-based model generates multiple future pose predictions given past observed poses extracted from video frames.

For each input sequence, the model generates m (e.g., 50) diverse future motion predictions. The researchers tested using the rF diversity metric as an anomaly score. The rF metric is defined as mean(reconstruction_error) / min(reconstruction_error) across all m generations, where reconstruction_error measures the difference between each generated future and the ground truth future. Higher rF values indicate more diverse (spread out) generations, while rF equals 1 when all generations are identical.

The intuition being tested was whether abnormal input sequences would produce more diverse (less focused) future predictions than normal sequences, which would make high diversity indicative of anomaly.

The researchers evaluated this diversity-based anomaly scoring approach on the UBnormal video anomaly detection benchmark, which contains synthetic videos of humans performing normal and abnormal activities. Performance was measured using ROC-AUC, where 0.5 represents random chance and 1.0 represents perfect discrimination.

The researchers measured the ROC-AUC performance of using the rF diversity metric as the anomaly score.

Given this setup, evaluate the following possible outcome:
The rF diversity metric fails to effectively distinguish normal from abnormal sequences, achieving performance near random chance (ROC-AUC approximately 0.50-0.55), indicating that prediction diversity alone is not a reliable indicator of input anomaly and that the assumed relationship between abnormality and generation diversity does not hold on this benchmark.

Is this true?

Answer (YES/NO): YES